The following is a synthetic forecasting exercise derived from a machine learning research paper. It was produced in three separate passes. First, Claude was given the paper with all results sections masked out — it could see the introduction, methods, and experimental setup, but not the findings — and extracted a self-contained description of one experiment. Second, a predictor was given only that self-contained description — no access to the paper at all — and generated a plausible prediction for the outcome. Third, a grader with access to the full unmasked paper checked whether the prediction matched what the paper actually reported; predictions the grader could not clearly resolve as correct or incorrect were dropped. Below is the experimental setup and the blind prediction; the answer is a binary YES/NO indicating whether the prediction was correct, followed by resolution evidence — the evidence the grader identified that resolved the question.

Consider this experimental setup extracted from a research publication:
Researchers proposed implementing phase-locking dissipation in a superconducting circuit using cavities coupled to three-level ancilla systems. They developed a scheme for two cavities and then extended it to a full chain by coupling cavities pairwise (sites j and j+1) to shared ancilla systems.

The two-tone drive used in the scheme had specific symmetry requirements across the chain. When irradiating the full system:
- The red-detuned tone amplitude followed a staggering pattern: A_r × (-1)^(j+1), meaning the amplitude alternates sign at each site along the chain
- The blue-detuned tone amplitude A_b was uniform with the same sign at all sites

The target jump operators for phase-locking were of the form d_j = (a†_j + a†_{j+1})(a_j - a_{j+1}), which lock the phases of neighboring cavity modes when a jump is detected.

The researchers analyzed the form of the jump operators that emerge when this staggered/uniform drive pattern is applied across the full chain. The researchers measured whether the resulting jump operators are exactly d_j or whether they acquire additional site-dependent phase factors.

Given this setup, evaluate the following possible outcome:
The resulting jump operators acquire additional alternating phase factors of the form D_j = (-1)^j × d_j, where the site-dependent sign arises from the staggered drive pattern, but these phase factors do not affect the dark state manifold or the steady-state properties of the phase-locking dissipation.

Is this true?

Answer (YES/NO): NO